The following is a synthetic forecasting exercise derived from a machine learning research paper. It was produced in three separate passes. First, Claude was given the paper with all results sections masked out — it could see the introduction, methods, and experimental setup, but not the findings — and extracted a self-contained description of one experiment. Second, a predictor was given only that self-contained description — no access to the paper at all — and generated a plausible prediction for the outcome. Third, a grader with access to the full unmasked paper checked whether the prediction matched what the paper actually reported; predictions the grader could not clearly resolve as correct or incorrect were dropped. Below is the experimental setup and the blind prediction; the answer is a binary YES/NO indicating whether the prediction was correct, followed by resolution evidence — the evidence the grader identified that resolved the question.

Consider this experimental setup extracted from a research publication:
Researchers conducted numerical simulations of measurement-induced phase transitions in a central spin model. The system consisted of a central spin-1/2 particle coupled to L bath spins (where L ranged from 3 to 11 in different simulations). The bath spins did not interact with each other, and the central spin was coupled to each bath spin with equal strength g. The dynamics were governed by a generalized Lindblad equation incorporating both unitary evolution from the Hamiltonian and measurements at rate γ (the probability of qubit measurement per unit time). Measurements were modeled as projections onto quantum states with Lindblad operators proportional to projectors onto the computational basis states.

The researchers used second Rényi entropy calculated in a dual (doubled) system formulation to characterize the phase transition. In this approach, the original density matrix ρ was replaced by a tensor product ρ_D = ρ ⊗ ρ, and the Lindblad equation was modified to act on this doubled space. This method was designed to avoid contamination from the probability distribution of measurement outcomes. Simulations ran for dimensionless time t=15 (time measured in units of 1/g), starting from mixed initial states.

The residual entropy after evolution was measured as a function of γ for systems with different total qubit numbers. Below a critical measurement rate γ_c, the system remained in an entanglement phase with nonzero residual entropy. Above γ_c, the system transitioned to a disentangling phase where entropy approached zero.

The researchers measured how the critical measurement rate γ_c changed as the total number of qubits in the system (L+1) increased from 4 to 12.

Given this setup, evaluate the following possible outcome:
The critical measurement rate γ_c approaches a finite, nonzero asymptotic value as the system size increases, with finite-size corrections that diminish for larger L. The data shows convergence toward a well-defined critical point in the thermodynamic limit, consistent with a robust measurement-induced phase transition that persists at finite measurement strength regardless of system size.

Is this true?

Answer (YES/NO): YES